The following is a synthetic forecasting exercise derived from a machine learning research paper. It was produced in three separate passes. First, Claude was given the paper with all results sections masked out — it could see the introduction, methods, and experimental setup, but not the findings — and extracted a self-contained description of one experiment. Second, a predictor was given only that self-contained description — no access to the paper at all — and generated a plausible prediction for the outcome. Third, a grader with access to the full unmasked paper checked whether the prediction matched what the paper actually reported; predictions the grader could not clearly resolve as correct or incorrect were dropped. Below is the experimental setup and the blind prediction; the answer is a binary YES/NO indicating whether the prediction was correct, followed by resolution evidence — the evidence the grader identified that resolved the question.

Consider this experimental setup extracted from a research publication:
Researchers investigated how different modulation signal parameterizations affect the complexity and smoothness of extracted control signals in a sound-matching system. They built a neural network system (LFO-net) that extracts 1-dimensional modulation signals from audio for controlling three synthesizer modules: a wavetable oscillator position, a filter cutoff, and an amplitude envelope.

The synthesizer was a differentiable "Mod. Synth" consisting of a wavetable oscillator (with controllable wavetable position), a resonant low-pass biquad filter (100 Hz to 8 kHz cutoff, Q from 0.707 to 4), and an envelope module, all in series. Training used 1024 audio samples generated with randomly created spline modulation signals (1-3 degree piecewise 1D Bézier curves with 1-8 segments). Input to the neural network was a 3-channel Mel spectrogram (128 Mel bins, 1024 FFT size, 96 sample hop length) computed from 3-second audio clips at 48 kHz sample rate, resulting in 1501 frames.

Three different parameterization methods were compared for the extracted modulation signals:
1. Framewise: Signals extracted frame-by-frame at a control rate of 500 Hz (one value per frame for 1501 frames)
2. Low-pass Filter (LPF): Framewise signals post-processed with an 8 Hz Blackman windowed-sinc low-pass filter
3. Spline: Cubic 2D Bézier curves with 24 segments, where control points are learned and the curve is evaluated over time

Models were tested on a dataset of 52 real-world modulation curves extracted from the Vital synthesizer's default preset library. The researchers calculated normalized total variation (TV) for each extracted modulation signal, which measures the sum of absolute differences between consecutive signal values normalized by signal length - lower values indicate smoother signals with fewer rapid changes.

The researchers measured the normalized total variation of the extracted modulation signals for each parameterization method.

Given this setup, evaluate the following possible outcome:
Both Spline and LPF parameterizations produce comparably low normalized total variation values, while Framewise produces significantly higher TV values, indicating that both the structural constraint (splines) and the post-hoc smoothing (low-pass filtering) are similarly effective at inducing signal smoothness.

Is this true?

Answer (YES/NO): NO